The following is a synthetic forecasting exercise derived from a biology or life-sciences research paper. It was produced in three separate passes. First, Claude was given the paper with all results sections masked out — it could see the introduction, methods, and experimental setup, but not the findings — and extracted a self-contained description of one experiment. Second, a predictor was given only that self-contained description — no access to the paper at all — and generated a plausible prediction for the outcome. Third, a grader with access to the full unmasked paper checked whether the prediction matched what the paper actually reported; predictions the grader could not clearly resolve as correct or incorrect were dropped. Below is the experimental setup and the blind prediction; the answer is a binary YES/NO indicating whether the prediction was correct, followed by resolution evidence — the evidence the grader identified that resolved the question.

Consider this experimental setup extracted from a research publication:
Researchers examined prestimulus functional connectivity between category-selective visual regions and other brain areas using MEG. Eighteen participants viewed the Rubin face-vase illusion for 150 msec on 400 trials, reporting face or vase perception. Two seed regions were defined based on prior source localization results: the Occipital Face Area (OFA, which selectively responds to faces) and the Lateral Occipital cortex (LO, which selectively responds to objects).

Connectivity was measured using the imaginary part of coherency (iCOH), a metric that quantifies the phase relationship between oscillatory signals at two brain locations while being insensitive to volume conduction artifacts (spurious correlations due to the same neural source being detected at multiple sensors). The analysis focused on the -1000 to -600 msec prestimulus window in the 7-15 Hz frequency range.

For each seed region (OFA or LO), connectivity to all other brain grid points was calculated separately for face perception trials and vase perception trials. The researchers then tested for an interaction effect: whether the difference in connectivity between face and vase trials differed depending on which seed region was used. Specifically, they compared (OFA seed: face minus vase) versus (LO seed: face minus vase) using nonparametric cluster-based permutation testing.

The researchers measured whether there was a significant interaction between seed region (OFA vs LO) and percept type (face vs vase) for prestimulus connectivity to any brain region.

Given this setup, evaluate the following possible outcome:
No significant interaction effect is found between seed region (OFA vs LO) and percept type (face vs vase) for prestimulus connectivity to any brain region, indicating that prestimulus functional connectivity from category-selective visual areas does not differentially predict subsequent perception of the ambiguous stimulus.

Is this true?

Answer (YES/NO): NO